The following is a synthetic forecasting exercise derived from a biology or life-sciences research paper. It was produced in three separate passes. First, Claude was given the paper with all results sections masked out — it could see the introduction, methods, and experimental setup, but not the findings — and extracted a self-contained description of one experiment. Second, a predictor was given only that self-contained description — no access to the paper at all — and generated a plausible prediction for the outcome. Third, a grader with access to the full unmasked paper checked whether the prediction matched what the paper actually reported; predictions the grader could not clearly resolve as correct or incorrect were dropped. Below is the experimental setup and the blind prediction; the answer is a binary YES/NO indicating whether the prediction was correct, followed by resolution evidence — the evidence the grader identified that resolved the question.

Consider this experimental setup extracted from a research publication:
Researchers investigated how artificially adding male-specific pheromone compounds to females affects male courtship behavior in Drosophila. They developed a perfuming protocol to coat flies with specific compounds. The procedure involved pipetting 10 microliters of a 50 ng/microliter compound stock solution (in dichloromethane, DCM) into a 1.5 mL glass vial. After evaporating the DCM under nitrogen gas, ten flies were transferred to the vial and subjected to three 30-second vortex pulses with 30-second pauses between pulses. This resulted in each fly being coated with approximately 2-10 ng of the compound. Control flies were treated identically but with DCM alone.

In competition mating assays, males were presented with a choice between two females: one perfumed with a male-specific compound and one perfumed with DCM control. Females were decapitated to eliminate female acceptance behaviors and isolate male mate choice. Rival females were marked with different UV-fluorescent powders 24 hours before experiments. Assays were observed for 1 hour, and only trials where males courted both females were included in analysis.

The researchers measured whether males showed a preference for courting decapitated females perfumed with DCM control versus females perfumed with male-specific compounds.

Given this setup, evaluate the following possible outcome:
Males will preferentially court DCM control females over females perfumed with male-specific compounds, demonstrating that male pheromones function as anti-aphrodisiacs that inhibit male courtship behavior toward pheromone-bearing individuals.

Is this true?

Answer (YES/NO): NO